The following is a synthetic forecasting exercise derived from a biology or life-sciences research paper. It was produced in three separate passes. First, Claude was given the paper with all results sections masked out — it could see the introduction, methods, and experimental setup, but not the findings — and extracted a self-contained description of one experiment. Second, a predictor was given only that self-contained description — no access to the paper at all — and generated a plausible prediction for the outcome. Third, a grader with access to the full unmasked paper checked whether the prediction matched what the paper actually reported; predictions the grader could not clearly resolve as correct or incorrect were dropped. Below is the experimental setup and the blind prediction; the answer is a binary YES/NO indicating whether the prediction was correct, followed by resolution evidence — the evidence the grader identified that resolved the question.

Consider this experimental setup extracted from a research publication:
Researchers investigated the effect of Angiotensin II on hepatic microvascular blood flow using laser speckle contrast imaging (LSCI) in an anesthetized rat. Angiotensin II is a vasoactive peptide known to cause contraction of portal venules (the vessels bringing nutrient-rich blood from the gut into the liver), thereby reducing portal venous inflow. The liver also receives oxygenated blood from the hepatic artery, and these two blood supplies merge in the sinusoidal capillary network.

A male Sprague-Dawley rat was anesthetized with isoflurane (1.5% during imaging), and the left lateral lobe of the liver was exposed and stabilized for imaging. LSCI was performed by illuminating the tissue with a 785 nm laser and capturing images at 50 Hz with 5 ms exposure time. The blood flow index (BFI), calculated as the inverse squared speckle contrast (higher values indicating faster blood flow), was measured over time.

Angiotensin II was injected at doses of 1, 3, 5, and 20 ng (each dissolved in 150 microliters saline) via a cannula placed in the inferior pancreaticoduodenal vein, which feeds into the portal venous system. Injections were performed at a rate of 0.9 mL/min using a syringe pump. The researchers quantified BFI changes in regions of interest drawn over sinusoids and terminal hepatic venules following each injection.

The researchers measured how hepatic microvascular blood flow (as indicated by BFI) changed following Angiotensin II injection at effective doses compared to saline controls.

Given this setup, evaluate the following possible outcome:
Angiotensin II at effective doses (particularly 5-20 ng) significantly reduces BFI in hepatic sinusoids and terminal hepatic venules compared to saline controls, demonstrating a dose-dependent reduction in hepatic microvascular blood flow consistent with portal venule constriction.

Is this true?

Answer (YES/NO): YES